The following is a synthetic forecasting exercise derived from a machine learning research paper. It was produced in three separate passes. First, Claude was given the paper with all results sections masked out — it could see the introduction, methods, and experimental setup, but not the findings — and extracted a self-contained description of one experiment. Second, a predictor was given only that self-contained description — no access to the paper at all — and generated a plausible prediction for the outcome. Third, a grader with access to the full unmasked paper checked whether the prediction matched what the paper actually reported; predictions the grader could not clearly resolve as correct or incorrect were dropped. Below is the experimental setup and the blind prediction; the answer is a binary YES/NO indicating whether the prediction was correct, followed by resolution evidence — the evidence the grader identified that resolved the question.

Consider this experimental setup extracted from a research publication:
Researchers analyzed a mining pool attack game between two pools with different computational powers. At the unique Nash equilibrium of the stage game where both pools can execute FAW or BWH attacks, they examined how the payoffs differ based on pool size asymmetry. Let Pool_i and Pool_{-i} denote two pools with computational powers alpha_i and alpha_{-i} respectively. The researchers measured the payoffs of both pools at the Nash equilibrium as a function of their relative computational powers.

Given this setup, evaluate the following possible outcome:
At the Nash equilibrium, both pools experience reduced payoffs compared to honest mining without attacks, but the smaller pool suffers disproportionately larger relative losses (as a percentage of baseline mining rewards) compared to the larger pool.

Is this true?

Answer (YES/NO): NO